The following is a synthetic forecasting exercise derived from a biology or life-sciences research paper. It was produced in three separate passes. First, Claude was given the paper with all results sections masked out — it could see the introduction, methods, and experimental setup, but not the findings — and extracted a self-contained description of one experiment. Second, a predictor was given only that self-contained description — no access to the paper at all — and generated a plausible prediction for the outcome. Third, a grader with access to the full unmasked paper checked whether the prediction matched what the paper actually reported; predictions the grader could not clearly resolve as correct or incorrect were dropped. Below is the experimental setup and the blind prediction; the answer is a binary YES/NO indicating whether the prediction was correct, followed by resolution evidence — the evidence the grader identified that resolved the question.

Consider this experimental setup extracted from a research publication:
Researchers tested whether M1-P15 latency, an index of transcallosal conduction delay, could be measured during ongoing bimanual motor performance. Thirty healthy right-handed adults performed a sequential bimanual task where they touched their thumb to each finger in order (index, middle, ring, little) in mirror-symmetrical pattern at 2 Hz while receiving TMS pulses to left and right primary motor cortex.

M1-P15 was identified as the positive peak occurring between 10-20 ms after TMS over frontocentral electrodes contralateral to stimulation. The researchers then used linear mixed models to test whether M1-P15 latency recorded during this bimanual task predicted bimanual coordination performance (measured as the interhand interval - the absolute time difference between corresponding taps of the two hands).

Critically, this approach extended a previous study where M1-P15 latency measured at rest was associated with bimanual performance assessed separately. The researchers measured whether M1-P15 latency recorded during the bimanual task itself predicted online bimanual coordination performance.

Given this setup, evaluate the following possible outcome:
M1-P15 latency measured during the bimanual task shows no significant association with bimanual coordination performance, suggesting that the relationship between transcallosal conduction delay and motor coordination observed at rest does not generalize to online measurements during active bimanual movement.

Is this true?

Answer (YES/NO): YES